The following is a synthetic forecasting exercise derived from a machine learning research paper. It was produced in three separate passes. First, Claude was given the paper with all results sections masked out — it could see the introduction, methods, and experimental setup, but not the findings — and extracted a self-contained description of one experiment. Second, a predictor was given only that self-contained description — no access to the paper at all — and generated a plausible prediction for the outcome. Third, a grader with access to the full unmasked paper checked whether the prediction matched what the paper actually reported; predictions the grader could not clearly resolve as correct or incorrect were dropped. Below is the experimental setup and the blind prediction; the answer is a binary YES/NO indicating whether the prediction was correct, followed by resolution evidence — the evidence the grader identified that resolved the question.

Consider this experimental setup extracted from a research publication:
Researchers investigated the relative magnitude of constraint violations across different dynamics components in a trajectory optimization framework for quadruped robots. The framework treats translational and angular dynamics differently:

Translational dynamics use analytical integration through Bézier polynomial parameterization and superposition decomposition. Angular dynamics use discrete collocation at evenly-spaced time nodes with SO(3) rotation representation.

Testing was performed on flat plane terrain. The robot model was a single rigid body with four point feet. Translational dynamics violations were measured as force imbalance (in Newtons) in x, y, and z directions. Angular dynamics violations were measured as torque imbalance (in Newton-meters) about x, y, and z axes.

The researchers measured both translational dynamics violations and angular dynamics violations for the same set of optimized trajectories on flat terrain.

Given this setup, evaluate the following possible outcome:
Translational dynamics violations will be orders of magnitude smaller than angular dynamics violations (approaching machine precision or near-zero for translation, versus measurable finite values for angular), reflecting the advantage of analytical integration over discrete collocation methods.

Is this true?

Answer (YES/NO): YES